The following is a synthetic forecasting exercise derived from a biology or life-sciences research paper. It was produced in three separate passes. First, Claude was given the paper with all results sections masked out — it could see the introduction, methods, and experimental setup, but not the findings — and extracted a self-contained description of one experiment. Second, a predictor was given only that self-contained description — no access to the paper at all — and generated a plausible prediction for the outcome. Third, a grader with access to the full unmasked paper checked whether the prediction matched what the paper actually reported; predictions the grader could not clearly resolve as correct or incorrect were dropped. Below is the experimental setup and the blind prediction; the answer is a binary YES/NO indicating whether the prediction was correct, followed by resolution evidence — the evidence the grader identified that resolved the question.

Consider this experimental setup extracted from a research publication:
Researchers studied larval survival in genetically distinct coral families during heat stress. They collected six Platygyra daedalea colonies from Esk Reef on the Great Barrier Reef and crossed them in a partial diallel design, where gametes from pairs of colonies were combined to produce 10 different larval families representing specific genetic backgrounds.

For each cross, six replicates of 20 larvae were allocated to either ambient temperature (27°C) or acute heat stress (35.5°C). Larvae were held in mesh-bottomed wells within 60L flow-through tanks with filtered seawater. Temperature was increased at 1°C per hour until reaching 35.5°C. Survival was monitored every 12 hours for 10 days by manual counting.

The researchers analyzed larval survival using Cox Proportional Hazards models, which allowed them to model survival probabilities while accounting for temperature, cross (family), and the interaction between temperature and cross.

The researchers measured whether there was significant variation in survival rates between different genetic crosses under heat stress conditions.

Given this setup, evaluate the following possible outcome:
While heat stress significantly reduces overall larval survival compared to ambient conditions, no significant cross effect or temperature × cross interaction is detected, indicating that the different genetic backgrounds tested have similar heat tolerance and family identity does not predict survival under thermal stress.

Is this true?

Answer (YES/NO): NO